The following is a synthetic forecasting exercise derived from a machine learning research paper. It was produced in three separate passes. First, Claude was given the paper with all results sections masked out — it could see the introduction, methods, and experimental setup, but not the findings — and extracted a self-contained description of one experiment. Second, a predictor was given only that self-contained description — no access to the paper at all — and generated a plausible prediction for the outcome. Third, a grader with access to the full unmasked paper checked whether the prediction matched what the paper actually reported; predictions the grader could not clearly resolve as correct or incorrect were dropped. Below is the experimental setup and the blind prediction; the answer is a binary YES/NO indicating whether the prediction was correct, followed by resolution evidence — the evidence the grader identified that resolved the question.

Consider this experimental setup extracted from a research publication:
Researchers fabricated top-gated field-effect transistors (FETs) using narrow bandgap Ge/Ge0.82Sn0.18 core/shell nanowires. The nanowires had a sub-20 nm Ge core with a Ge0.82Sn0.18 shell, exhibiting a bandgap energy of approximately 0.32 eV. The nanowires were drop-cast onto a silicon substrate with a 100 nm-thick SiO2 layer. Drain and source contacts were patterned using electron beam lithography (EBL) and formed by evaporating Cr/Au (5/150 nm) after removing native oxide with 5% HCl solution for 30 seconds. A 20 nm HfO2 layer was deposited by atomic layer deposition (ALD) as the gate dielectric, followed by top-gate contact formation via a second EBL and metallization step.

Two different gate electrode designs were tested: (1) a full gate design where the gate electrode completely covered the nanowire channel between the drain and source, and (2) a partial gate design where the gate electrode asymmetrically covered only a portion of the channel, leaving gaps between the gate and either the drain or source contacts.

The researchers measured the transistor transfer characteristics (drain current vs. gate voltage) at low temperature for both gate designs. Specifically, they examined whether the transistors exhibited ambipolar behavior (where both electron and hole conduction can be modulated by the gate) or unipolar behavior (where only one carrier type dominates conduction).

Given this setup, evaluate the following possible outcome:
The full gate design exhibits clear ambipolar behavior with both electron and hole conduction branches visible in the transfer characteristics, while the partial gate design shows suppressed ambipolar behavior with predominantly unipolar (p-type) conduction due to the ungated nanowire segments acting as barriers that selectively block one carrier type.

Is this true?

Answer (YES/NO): YES